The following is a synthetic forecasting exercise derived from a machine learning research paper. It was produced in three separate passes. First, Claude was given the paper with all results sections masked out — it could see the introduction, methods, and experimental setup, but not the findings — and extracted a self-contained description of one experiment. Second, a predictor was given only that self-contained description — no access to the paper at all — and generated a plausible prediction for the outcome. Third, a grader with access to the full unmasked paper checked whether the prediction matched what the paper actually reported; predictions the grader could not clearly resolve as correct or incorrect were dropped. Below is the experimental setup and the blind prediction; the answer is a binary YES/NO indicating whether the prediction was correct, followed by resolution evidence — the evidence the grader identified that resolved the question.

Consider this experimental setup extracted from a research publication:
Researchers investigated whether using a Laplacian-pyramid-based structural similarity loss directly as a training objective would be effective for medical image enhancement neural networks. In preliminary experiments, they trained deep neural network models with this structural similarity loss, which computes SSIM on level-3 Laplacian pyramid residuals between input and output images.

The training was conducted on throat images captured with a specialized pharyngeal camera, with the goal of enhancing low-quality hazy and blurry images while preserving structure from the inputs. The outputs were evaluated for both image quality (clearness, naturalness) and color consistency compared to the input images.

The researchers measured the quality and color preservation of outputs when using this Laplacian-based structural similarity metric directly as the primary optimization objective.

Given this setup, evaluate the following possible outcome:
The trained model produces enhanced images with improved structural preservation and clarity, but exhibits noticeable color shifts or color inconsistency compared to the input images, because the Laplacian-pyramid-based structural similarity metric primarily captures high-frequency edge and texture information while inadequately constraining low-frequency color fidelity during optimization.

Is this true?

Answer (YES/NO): NO